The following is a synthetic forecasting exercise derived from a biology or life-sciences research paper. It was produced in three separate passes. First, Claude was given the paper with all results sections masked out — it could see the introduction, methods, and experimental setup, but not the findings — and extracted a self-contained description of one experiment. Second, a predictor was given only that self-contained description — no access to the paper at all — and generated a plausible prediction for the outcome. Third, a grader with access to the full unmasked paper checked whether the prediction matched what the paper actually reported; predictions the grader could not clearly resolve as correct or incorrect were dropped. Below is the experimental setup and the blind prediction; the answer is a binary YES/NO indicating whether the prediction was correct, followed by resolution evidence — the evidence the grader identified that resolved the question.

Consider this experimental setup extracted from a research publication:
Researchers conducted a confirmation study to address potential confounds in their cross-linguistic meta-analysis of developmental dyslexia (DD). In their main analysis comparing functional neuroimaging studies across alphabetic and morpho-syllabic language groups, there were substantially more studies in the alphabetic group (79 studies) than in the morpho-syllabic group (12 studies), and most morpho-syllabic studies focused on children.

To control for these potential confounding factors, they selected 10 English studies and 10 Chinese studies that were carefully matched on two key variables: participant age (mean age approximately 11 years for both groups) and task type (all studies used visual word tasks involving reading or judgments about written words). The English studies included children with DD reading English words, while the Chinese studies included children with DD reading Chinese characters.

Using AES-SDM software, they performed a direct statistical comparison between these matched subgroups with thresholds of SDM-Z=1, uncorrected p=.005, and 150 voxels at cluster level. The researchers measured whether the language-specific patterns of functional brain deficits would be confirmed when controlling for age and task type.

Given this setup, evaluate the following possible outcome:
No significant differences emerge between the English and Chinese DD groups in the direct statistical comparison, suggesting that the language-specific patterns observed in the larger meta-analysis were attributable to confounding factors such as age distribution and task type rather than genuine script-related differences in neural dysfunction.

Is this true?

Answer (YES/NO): NO